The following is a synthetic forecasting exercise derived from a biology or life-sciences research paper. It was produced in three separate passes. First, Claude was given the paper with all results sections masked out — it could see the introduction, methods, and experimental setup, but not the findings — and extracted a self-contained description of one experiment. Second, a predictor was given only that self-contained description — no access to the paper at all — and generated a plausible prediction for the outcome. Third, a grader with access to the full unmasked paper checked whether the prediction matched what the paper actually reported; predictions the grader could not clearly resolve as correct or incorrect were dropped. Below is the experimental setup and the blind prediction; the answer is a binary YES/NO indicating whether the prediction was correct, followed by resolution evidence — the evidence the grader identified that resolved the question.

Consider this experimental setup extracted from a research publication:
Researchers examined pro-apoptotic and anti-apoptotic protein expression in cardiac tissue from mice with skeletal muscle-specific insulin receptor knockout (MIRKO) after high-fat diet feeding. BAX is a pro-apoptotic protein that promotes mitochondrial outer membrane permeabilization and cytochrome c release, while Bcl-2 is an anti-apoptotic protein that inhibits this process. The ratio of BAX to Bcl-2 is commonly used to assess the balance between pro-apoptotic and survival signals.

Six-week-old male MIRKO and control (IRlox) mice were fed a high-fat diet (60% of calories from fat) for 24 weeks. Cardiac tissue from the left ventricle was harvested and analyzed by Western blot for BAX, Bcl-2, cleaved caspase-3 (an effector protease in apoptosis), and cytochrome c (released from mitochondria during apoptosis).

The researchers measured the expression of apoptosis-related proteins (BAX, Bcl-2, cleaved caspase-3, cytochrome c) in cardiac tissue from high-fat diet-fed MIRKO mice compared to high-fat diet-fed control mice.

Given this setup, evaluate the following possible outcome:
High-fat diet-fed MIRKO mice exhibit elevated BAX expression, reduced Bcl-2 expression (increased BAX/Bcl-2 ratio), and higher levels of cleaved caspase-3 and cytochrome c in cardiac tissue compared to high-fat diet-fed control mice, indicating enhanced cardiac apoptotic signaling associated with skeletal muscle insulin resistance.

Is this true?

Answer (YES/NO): NO